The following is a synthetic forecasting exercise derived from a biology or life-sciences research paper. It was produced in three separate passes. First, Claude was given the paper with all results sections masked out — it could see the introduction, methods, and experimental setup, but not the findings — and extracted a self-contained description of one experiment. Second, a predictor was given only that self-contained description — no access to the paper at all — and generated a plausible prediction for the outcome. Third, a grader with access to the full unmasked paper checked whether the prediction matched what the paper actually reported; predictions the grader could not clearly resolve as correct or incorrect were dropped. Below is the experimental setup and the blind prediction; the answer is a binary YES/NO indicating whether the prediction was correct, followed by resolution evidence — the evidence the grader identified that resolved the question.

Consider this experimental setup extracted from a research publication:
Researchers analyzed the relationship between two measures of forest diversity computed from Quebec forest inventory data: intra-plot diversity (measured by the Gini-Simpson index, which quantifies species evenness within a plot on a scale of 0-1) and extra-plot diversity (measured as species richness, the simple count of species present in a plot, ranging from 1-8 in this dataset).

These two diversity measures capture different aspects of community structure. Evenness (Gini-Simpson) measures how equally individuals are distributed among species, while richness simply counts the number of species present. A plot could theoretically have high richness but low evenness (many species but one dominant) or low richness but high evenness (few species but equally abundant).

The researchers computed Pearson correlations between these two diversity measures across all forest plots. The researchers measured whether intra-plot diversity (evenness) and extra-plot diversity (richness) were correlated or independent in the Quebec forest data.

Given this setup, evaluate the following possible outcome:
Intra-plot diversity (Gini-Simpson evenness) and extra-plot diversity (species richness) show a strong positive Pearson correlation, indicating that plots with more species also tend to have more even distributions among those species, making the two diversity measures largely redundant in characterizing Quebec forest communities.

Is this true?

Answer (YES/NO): YES